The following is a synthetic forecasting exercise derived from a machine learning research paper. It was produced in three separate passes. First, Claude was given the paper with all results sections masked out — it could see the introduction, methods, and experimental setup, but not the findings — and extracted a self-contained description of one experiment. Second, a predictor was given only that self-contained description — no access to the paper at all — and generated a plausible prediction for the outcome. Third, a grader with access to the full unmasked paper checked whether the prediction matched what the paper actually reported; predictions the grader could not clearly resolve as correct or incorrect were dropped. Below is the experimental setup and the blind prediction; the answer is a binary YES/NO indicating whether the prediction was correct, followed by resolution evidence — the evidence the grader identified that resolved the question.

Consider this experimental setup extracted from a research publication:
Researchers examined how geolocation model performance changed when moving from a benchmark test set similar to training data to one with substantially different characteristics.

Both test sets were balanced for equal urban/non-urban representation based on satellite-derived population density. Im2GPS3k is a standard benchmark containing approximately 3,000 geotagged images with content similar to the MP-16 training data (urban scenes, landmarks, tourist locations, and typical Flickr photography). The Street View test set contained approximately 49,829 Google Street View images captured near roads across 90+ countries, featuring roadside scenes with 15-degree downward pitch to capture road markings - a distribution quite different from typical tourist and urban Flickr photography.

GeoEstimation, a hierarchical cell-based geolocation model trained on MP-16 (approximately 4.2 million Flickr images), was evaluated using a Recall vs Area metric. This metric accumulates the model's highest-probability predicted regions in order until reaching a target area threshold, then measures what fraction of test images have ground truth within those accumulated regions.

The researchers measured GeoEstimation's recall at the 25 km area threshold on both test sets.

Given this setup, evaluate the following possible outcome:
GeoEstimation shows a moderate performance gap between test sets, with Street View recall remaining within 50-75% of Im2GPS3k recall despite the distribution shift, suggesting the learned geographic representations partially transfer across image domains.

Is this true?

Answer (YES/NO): NO